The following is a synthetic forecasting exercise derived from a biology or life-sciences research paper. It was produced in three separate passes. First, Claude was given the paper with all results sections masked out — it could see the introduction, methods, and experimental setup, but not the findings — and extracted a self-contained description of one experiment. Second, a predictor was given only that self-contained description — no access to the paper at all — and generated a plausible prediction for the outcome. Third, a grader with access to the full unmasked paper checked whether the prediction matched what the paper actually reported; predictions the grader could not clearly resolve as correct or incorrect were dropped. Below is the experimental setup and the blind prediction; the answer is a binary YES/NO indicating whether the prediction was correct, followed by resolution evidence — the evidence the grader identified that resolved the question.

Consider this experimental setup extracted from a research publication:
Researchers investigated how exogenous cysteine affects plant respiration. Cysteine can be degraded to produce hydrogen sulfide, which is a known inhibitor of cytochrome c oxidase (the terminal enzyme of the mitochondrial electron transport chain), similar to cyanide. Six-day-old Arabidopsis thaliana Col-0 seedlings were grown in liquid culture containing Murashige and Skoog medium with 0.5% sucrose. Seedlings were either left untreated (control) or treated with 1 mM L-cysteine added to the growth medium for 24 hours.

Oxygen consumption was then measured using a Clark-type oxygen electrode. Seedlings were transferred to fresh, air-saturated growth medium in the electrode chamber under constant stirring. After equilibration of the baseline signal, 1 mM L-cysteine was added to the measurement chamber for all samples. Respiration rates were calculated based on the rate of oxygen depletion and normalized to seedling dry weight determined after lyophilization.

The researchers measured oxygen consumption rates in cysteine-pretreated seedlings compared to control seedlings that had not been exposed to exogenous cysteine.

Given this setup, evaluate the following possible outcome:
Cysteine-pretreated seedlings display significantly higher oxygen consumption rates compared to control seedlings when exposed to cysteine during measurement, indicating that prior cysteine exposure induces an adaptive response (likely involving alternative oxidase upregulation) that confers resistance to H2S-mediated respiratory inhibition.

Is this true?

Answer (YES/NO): NO